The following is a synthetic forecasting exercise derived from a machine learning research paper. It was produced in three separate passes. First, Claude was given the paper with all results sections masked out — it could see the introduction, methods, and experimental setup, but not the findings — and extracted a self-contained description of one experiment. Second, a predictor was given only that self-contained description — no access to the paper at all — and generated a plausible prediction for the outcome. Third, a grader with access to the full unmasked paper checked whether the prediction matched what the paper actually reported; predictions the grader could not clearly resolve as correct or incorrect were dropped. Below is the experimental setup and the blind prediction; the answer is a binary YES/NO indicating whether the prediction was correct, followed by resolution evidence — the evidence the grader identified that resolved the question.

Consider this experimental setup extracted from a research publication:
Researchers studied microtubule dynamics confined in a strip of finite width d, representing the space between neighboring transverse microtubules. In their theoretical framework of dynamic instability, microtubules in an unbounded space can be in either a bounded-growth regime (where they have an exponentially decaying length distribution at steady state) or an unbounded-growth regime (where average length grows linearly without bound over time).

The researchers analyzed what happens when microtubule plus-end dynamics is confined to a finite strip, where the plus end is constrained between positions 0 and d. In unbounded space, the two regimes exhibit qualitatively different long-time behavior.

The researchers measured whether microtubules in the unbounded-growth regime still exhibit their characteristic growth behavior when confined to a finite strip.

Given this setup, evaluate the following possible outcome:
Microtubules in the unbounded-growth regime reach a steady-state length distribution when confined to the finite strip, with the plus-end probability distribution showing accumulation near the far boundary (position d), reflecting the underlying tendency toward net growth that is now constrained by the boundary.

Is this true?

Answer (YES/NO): YES